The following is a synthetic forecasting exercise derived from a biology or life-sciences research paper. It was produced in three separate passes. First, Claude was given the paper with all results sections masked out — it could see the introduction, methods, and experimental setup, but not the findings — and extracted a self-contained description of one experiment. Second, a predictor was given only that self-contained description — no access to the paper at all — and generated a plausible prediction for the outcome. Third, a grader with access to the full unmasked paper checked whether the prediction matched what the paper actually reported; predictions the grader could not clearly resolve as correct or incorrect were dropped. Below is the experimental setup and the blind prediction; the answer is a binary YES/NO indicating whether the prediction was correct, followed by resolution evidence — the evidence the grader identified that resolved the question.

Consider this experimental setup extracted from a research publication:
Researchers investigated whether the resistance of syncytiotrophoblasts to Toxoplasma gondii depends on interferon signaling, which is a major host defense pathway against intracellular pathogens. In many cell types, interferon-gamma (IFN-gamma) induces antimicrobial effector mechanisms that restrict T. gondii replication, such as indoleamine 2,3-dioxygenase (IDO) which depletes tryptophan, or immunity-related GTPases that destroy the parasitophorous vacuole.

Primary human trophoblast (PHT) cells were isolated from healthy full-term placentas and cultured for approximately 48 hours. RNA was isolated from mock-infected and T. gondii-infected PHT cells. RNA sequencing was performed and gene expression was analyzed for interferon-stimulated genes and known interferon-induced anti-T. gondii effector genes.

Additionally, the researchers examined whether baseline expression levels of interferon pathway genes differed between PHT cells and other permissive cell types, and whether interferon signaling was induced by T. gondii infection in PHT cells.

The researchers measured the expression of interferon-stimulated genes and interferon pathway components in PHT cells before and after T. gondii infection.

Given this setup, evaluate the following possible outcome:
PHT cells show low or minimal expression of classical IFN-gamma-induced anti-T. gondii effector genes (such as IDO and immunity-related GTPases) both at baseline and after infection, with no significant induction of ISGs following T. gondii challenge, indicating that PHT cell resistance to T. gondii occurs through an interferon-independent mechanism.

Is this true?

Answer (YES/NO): NO